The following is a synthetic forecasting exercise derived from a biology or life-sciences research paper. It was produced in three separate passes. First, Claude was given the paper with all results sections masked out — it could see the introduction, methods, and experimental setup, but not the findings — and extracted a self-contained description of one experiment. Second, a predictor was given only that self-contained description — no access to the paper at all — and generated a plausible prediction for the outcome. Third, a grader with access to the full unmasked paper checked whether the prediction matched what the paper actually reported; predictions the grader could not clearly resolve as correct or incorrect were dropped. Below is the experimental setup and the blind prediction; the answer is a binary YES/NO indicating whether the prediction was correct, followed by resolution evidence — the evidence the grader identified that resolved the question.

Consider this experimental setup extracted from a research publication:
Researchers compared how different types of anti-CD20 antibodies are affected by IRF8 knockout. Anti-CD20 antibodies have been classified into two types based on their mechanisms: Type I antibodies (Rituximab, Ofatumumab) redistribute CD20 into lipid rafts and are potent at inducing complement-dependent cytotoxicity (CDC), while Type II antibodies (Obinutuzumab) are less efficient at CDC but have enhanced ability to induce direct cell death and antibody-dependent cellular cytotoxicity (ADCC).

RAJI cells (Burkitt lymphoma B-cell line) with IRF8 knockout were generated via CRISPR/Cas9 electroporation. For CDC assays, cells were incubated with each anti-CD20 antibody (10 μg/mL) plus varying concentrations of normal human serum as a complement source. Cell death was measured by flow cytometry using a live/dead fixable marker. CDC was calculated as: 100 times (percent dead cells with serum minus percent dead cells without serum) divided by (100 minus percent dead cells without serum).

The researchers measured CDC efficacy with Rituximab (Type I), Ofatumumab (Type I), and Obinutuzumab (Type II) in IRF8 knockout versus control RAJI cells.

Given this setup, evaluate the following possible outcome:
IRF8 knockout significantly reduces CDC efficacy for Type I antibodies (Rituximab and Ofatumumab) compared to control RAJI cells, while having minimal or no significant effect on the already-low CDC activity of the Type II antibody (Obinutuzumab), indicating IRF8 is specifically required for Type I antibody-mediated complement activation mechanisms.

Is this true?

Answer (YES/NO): NO